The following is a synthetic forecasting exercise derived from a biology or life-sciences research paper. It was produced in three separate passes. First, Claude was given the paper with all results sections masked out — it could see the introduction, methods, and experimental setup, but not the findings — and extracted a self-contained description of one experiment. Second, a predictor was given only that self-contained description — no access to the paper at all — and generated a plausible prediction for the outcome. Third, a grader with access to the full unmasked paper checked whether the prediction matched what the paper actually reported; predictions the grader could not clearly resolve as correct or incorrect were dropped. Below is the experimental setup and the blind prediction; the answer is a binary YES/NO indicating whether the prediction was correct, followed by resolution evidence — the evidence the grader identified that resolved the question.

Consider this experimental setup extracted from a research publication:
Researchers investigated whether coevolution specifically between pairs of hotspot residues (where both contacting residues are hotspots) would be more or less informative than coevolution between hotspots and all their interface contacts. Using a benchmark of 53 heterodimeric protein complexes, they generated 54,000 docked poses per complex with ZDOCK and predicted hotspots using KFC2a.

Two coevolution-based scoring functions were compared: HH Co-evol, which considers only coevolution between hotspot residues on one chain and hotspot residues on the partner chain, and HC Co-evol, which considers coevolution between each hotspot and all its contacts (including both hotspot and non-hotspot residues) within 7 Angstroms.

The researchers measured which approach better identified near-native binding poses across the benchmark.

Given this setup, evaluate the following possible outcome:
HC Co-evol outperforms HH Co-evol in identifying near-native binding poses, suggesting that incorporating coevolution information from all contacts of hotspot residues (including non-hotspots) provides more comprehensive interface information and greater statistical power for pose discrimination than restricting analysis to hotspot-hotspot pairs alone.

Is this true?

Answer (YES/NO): NO